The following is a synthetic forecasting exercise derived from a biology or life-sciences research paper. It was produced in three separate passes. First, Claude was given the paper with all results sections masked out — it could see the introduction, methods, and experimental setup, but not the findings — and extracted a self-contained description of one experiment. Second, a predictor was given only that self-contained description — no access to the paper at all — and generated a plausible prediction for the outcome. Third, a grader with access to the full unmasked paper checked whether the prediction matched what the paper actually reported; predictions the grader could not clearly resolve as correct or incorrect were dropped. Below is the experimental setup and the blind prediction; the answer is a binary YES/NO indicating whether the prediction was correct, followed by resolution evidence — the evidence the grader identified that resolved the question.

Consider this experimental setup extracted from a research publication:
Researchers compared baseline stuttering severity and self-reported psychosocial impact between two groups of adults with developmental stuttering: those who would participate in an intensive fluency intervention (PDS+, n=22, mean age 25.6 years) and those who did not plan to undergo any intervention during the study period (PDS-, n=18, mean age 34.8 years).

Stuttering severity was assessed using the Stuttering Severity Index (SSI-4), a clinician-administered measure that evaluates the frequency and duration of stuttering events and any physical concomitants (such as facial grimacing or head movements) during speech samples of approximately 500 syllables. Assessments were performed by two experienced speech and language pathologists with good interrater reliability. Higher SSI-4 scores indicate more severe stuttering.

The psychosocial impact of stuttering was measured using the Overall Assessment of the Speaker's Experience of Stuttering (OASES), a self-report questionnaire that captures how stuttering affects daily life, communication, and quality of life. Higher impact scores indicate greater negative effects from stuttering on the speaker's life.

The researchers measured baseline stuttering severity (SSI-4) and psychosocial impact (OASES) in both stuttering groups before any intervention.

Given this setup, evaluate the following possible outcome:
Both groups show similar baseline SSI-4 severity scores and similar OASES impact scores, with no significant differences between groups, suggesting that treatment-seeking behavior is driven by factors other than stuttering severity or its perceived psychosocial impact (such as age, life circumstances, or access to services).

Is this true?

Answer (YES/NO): NO